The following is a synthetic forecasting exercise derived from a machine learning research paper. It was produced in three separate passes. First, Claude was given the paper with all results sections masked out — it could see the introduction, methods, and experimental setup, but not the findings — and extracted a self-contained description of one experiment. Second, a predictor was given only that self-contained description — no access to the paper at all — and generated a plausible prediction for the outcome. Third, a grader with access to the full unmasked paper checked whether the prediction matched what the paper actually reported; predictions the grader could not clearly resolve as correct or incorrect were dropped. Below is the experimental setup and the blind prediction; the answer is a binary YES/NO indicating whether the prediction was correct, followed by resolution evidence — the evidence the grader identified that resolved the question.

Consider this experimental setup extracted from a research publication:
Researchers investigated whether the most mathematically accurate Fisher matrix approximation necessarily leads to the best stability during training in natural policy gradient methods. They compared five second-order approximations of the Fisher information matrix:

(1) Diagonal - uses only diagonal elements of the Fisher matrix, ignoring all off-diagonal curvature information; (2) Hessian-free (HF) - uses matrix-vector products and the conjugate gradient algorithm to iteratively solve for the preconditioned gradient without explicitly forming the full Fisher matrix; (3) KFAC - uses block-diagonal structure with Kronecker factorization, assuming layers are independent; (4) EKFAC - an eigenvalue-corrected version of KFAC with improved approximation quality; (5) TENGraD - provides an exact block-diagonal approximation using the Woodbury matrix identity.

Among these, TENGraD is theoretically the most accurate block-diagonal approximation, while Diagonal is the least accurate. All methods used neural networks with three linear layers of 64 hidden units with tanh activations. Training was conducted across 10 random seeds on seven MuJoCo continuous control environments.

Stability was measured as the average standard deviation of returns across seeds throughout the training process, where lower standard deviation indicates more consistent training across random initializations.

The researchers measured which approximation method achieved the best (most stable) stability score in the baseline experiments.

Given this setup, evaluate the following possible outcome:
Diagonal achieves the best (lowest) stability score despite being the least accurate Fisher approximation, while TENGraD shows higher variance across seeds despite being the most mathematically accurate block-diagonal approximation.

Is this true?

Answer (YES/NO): NO